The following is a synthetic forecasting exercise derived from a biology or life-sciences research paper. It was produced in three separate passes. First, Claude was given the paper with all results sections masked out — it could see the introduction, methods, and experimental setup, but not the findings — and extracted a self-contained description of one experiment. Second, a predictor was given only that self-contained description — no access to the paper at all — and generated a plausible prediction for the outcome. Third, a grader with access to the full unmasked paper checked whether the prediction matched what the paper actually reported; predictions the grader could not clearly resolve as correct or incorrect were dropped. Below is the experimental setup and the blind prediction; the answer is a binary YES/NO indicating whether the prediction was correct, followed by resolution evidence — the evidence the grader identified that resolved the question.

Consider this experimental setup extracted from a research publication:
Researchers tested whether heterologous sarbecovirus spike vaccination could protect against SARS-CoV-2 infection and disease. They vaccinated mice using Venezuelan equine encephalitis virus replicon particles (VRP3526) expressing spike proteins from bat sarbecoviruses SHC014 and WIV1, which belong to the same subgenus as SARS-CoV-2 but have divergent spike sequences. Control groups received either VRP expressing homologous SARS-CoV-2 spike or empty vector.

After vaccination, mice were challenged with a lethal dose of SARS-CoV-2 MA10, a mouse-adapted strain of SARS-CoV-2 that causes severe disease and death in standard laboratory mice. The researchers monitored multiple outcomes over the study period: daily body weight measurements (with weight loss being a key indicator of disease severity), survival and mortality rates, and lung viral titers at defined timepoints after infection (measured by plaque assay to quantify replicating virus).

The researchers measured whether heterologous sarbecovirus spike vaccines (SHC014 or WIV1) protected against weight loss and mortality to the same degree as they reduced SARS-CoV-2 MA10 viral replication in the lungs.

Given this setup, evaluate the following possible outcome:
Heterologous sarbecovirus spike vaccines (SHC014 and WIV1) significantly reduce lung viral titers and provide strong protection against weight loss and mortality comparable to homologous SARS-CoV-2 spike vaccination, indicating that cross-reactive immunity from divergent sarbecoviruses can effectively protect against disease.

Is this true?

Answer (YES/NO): NO